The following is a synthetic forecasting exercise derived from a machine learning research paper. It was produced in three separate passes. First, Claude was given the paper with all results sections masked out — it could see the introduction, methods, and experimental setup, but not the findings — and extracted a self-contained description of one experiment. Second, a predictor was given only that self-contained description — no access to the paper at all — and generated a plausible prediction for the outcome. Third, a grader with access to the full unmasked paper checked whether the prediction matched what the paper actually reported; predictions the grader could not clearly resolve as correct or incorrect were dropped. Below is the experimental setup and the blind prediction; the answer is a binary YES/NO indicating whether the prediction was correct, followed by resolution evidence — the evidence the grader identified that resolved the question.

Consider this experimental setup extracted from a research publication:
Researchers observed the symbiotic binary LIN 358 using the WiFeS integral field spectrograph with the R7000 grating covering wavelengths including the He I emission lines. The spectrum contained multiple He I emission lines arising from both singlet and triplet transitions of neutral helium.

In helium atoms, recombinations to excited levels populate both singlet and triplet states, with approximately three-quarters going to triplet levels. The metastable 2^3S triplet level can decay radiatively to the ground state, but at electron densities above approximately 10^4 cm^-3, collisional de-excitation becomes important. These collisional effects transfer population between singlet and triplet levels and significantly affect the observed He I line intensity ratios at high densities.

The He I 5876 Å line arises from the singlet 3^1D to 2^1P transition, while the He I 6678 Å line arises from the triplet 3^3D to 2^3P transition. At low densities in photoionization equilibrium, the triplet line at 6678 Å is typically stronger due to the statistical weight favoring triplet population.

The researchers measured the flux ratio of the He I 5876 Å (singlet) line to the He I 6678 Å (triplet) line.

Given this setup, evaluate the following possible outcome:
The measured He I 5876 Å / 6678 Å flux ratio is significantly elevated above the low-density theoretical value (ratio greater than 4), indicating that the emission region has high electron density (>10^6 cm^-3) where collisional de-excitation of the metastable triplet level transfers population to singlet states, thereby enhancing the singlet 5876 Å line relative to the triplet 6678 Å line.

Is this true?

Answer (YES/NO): NO